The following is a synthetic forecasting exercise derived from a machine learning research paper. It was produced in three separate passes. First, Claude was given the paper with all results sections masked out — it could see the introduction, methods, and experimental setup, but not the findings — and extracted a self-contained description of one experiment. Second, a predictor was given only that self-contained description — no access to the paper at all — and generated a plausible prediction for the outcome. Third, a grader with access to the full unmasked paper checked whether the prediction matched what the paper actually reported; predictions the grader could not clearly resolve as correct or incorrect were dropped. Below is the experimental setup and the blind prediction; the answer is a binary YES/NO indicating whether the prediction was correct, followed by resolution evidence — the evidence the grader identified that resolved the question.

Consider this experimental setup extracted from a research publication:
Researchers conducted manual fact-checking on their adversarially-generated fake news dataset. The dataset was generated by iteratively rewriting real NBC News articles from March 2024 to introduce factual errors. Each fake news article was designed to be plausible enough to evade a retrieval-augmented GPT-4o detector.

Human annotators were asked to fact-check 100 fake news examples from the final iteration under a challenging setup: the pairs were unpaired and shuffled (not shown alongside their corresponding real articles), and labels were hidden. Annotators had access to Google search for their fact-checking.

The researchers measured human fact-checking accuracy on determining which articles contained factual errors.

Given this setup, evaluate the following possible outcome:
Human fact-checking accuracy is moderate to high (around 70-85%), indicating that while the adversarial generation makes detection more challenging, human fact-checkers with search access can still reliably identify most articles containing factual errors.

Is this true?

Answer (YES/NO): NO